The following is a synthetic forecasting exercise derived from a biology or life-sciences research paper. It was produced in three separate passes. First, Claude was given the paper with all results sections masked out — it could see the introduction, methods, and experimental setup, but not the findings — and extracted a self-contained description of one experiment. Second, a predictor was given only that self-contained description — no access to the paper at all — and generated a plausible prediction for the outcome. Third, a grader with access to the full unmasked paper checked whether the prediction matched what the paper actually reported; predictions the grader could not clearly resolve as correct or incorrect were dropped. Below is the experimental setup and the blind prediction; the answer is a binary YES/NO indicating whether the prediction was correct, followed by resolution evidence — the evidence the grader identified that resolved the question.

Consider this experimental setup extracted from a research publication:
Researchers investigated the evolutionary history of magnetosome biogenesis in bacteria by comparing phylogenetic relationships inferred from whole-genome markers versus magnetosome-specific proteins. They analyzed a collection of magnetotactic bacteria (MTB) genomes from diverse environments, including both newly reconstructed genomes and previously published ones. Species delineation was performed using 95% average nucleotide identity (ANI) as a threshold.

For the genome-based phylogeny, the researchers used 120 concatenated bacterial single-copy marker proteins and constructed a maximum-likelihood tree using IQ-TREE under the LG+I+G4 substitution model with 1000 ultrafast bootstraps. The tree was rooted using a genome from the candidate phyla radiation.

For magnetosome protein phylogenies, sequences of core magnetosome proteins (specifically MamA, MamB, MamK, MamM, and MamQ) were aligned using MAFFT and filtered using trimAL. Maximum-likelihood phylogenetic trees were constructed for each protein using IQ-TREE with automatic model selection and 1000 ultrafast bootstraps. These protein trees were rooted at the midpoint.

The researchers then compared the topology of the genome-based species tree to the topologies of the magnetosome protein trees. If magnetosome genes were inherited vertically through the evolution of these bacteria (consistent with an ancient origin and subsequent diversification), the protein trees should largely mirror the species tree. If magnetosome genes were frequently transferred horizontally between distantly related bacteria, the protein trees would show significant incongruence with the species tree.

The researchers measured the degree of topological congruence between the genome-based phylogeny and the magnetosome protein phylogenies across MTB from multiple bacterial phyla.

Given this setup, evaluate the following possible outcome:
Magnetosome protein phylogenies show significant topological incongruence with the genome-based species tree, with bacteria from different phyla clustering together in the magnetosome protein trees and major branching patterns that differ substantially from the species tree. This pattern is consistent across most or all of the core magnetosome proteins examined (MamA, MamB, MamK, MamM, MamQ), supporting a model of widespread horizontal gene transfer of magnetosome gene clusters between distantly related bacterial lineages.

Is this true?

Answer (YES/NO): NO